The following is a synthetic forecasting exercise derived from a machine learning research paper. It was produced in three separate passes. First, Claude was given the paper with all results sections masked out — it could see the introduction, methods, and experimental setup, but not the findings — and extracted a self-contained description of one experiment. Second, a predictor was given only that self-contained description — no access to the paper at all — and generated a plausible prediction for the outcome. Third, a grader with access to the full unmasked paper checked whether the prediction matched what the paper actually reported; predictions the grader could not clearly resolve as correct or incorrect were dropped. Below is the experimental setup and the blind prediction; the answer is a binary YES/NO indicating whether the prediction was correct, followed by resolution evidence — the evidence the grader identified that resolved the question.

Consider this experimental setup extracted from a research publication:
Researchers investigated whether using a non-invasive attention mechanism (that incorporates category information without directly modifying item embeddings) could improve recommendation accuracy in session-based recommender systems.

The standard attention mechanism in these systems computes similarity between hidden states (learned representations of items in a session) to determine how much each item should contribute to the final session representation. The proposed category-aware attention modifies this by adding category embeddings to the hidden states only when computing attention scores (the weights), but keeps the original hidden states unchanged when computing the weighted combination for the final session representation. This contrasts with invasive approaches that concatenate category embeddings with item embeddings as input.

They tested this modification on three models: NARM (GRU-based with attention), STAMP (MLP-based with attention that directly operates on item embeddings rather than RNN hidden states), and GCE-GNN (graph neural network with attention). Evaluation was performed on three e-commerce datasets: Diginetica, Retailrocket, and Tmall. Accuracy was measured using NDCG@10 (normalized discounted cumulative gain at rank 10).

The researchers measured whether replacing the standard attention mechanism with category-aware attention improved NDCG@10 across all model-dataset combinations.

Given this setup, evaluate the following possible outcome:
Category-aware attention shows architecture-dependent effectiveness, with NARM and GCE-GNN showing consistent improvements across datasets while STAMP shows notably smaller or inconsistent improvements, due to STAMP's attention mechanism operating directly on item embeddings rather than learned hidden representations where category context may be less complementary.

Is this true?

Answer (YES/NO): YES